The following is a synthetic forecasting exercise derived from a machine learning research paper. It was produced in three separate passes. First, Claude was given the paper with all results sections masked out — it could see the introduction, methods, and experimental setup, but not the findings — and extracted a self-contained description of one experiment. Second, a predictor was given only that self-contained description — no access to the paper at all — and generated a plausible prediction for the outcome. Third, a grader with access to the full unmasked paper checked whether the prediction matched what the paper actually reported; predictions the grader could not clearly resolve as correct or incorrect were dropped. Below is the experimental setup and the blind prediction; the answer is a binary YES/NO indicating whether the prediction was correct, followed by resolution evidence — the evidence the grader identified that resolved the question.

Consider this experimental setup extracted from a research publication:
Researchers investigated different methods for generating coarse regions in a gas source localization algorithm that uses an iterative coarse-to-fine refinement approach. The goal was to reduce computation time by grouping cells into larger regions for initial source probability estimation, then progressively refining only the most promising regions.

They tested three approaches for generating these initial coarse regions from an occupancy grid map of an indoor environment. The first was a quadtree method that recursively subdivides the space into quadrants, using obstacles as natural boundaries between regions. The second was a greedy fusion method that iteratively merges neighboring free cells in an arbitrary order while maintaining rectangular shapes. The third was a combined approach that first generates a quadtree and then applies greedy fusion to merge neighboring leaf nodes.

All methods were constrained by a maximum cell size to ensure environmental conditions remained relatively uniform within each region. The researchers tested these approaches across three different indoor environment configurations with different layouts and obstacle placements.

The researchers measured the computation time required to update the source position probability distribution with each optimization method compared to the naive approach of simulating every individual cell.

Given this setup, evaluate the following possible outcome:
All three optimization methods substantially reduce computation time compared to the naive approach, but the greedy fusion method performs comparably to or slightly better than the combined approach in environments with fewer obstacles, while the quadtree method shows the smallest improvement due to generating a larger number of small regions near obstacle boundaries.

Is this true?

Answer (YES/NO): NO